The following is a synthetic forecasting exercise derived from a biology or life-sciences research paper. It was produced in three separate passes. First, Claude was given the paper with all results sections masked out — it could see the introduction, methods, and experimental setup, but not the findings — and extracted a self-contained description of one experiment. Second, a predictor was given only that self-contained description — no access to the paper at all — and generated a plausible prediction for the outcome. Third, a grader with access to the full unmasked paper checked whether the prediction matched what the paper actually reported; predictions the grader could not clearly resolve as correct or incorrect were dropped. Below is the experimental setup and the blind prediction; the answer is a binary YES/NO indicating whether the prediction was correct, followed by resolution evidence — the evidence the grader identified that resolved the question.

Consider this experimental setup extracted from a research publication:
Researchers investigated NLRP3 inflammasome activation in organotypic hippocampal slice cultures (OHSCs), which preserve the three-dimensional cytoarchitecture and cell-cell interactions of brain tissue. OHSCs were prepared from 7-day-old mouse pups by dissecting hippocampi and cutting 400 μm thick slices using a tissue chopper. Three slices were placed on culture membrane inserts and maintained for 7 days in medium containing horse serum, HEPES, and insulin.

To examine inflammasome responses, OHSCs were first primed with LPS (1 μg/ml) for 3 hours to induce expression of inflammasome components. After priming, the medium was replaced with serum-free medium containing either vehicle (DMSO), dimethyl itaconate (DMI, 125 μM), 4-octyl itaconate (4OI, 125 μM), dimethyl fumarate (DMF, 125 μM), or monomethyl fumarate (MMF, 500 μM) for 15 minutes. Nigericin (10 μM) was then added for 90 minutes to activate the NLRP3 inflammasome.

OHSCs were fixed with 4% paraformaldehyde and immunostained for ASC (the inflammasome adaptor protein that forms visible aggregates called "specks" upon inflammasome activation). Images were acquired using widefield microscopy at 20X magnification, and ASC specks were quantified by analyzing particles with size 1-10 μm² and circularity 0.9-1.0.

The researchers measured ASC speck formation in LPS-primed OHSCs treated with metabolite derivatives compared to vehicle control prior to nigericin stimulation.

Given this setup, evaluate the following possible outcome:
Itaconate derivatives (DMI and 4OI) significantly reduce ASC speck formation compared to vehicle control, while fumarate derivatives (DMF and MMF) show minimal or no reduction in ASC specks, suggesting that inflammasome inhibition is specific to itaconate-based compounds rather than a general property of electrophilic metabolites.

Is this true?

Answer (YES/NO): NO